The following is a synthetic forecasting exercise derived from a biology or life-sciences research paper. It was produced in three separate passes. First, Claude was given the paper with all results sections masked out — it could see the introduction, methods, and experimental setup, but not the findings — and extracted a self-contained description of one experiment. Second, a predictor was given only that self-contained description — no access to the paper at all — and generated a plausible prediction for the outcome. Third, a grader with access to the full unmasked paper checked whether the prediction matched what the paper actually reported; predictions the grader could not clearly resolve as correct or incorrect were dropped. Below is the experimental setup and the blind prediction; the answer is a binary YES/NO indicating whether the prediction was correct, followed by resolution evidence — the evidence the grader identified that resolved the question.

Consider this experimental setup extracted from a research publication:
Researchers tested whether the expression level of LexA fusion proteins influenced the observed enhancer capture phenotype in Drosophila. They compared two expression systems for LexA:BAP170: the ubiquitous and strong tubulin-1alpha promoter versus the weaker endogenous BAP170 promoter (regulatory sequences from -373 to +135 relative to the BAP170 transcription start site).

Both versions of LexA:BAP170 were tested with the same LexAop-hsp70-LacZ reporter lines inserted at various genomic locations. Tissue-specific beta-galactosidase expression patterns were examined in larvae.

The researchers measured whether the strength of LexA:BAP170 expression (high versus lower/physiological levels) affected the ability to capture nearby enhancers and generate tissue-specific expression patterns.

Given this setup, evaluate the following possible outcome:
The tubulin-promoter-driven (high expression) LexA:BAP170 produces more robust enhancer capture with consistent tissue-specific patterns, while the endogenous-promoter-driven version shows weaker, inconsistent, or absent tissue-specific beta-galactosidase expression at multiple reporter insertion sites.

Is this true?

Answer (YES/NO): NO